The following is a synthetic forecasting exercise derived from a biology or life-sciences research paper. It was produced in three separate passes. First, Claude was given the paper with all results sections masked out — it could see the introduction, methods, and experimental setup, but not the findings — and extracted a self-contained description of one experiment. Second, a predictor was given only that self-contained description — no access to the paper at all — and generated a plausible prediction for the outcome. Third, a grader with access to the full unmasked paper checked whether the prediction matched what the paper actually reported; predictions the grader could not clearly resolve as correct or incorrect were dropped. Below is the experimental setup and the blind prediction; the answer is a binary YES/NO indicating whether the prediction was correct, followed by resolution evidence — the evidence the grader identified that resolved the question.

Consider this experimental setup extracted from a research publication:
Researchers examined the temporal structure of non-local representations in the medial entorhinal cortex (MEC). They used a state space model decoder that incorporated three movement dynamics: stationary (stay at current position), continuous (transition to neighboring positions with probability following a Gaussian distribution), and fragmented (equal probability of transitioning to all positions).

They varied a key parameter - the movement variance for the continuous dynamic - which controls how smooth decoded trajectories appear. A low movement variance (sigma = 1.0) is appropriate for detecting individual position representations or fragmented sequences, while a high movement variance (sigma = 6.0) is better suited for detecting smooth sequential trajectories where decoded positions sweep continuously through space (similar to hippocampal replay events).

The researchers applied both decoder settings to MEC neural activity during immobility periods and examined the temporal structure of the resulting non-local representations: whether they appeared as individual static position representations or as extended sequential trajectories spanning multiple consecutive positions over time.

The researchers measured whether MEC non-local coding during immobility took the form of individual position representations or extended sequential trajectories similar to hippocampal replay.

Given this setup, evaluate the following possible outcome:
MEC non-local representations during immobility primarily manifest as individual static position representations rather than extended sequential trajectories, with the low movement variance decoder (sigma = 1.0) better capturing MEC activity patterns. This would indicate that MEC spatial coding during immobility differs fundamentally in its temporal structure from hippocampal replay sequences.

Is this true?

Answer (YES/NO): YES